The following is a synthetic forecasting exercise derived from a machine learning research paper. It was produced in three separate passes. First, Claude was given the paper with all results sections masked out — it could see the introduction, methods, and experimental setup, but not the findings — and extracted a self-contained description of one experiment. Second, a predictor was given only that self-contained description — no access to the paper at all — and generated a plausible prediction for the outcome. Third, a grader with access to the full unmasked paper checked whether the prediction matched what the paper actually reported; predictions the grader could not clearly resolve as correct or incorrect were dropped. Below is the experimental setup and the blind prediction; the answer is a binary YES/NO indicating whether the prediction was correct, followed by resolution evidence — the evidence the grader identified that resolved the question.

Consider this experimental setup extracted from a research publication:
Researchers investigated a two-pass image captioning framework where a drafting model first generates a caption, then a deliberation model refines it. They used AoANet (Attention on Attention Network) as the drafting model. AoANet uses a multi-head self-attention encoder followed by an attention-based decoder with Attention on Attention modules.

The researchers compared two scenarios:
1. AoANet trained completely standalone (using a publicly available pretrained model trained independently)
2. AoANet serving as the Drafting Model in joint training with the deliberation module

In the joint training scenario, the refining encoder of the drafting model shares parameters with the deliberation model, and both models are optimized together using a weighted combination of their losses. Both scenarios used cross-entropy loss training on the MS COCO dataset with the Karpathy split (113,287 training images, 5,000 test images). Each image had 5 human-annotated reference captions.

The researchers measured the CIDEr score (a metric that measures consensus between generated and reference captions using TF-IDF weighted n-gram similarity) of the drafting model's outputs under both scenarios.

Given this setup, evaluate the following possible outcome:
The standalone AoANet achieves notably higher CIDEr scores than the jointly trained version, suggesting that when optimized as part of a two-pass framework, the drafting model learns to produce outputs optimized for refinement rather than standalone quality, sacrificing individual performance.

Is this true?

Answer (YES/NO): NO